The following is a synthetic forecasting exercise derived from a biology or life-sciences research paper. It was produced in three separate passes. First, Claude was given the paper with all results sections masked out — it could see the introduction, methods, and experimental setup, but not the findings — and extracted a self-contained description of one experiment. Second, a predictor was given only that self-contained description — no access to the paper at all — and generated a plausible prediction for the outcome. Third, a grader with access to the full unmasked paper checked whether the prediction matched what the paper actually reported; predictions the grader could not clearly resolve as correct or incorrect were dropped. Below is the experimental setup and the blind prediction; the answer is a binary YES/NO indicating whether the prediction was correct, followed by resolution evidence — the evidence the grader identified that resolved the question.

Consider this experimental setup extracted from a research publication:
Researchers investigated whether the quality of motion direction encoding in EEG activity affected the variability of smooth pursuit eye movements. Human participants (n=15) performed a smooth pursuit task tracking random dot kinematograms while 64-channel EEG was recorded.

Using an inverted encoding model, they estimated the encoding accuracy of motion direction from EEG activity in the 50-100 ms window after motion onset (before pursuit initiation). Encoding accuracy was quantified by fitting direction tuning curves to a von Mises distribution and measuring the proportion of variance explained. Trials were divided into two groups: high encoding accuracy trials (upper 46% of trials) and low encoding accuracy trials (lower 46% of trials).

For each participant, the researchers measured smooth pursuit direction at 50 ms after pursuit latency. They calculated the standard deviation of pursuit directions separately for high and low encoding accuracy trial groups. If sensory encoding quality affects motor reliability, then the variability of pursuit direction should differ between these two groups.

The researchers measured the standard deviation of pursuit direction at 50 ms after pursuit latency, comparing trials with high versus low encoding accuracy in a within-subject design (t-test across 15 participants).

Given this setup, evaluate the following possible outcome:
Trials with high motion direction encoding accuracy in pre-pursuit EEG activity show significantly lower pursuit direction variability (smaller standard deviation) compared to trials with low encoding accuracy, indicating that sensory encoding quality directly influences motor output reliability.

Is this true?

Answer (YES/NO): YES